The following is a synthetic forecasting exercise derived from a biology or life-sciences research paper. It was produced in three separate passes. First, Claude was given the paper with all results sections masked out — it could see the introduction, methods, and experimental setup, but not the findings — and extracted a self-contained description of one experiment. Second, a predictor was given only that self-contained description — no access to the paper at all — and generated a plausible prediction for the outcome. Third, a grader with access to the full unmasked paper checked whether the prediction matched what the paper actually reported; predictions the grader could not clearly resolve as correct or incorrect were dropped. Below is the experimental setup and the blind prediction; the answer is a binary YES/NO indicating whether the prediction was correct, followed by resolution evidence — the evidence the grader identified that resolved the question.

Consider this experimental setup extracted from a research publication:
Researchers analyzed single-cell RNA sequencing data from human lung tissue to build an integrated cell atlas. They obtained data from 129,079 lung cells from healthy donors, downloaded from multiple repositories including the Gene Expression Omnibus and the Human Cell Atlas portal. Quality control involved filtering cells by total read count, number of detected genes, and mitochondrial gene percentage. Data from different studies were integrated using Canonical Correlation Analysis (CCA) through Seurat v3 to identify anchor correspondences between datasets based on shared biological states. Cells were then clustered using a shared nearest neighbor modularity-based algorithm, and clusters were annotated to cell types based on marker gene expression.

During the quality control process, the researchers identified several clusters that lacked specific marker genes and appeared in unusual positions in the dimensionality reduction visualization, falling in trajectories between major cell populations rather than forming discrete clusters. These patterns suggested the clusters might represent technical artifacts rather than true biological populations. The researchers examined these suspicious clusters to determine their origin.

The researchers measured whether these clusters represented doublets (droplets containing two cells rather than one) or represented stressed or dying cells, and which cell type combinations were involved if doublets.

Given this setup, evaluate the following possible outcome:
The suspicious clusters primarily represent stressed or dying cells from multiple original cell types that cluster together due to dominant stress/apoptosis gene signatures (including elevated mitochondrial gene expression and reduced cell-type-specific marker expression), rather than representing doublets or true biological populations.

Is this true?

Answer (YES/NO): NO